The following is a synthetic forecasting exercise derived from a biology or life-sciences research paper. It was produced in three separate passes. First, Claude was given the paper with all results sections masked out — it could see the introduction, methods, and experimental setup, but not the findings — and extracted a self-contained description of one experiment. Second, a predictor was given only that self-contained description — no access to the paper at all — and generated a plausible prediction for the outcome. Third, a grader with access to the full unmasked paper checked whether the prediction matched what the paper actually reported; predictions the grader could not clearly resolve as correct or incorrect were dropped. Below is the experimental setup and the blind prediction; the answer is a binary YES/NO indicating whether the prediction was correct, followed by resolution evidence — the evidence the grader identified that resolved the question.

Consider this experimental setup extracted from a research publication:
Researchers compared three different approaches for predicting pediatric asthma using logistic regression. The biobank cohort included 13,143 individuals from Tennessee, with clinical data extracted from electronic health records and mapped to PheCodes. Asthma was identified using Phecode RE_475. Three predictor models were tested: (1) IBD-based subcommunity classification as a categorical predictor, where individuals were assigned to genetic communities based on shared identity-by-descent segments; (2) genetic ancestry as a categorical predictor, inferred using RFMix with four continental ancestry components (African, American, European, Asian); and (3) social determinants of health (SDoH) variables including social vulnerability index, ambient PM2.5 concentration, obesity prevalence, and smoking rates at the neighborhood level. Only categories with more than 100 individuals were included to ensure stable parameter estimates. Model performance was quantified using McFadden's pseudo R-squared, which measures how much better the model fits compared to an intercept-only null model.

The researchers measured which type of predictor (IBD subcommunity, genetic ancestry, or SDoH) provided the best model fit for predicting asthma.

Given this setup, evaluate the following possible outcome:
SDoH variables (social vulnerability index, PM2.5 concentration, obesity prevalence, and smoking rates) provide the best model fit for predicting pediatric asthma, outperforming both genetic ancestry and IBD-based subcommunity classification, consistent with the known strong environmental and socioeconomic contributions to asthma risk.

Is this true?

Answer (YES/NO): NO